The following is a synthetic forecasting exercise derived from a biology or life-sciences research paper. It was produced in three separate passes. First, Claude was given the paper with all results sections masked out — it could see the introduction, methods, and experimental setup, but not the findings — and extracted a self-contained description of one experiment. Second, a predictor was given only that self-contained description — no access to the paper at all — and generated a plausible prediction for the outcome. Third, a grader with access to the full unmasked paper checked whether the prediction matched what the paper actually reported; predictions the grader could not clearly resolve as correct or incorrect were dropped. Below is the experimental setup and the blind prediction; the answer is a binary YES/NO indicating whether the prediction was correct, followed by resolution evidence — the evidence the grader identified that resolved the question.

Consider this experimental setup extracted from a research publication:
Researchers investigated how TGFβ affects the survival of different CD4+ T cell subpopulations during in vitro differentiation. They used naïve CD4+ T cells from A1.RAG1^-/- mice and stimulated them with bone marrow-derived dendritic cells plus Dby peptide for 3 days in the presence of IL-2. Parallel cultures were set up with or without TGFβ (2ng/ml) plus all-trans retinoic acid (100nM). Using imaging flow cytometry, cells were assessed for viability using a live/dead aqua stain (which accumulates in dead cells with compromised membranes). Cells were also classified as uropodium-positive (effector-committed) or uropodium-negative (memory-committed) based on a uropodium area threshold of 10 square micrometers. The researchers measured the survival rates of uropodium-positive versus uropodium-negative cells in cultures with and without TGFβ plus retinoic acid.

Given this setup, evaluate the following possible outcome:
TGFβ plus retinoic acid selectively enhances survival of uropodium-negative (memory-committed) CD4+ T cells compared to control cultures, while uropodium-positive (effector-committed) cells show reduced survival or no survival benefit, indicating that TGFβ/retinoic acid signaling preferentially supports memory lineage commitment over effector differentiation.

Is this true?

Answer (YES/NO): YES